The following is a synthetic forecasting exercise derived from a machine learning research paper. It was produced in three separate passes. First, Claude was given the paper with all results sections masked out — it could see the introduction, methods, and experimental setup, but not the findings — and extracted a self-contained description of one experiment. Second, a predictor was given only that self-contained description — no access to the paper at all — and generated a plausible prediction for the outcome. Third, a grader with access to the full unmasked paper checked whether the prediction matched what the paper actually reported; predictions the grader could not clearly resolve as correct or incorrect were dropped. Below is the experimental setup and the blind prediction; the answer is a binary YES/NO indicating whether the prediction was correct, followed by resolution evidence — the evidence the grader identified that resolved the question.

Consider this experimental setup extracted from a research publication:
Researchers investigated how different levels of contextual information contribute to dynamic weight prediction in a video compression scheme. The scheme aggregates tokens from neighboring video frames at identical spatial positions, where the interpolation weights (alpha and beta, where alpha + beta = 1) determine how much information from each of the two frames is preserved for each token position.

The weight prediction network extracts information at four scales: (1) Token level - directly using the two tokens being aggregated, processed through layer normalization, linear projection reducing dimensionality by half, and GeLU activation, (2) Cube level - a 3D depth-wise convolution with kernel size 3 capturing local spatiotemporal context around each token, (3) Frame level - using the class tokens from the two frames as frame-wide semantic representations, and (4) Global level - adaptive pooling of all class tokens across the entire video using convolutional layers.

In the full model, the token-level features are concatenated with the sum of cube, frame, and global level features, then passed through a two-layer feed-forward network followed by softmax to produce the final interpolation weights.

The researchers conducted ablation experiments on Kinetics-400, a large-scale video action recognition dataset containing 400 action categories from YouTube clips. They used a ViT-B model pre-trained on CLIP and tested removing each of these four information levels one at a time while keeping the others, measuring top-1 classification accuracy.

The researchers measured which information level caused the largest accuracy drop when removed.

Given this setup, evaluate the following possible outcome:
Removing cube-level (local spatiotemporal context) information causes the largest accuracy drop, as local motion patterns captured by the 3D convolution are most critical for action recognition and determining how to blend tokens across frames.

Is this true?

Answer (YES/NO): NO